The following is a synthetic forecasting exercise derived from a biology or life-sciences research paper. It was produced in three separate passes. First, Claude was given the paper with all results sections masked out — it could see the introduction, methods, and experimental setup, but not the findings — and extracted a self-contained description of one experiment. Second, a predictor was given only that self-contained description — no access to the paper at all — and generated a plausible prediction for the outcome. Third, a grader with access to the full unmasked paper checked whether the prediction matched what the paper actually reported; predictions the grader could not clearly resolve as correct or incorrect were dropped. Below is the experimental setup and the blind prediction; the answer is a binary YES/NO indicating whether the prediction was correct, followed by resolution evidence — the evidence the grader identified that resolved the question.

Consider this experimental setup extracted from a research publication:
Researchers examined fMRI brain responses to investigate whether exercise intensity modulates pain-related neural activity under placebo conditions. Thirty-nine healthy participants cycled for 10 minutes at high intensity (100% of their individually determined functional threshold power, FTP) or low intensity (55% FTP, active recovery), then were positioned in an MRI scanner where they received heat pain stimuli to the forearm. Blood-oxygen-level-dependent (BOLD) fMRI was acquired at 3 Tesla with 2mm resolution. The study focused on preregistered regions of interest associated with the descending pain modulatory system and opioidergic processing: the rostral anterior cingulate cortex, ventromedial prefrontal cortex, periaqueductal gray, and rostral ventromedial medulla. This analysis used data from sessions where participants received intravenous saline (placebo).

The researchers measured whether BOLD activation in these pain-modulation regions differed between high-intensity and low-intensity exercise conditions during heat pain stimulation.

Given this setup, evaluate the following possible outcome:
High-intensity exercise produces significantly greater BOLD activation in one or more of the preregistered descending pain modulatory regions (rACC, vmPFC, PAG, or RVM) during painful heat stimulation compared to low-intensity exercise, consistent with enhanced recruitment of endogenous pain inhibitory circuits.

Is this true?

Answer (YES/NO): NO